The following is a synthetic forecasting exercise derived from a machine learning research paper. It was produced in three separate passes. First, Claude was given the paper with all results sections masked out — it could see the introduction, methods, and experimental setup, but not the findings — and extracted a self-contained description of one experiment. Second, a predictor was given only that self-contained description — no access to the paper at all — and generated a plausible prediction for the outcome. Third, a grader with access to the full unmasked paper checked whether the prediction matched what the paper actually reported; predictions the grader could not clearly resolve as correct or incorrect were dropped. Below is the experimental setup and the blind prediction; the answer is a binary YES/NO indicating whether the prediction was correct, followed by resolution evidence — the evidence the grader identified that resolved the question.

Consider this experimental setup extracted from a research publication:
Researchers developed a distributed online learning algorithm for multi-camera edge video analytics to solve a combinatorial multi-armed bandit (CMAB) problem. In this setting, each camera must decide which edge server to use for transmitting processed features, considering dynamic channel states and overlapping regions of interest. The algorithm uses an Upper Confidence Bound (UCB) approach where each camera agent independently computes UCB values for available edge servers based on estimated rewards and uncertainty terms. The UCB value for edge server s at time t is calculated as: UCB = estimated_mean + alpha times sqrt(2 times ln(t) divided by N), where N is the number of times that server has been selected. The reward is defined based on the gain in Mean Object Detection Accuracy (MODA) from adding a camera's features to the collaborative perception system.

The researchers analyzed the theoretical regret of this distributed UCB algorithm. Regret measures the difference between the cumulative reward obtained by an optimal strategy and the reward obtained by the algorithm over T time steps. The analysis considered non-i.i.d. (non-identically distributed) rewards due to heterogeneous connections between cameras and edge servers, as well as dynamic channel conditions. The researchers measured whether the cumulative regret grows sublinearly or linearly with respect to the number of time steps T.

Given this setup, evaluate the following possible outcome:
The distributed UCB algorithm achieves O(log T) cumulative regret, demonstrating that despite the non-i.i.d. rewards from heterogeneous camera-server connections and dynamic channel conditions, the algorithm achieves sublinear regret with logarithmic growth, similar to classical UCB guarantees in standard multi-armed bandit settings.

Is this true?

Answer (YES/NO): NO